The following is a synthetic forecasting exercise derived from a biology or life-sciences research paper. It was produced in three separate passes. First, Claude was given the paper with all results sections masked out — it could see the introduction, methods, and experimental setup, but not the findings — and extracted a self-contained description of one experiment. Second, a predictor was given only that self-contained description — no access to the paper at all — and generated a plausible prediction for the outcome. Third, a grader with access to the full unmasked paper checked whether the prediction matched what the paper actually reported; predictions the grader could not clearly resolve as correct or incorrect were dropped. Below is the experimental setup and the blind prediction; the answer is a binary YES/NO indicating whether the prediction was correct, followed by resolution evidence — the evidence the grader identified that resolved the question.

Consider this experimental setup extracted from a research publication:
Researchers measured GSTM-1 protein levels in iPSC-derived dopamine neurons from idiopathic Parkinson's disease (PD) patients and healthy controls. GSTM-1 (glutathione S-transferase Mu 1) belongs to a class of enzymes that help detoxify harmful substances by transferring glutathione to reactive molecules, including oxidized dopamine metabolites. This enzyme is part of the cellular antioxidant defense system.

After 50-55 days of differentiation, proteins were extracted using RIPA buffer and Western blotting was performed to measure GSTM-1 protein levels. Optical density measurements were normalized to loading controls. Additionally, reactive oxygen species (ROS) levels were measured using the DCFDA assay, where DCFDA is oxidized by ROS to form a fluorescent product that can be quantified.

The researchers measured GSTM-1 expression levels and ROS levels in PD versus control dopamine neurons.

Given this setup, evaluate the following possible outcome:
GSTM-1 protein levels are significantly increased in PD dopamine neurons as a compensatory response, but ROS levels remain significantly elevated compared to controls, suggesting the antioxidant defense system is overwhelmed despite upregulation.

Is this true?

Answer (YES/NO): NO